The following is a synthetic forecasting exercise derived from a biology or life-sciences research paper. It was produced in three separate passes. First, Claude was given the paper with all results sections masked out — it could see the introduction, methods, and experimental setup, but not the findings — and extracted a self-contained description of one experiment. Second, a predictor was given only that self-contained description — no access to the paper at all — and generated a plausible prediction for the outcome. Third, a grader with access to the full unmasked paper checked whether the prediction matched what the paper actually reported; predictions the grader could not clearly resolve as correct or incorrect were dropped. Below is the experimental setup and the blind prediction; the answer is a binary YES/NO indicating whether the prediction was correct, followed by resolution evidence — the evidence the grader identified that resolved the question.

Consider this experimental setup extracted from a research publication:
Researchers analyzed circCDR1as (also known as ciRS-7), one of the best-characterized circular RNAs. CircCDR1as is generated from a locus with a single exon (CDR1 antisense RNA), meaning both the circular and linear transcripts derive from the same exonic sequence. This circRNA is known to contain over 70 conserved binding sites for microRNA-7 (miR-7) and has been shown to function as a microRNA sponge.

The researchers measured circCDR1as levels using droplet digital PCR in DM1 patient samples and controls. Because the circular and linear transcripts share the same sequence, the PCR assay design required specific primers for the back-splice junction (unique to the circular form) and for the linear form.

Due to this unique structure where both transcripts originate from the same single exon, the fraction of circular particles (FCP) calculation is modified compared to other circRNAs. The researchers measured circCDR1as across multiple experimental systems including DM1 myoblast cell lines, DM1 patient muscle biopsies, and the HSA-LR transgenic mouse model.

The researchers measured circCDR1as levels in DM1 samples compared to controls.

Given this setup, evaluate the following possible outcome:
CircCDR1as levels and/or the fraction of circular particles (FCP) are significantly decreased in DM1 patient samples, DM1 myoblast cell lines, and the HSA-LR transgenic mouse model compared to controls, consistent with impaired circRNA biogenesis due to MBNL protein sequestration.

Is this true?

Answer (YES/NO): NO